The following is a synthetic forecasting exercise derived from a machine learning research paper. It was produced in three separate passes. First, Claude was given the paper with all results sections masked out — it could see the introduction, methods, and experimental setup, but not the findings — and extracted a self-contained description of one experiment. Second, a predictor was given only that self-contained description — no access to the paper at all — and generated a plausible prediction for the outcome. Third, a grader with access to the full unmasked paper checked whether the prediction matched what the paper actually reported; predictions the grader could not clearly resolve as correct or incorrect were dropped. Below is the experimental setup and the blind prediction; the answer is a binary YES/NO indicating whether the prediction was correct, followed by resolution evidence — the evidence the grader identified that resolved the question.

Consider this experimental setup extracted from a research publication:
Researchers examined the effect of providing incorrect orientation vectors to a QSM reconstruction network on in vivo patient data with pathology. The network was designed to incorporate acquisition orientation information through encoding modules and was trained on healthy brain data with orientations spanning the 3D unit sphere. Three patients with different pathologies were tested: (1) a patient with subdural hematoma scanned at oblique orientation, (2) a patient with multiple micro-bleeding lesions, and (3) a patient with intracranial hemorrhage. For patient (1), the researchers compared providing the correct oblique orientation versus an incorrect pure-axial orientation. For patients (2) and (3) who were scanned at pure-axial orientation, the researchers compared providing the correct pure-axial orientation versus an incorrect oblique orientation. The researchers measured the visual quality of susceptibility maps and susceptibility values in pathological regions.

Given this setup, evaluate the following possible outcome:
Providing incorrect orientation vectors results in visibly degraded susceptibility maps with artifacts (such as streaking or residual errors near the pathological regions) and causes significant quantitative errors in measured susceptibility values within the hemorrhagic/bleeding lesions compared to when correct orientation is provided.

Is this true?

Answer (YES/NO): YES